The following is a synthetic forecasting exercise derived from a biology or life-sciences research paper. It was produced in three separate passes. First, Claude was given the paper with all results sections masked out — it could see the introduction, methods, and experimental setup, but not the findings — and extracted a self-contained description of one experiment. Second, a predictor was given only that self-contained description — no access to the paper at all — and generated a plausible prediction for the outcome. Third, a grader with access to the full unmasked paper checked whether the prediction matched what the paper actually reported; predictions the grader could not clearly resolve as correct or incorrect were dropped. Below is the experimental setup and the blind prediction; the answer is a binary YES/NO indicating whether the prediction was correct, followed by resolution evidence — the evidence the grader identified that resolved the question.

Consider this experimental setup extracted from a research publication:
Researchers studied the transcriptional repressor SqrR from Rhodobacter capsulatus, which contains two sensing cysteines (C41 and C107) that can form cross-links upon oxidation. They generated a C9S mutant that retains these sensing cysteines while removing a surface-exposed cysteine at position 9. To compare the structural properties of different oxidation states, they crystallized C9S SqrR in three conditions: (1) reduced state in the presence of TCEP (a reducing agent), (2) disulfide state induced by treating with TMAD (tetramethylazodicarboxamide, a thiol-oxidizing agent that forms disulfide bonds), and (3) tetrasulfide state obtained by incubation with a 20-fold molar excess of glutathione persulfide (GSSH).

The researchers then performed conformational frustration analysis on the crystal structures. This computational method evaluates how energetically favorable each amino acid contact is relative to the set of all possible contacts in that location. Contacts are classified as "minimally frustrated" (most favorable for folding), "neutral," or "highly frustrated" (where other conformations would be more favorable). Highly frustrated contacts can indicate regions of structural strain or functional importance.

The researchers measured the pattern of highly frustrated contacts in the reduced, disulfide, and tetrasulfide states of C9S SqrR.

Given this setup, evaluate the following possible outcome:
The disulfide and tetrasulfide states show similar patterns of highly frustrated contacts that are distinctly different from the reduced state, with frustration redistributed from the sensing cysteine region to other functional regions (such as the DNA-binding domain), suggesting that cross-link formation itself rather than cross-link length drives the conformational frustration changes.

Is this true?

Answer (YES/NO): NO